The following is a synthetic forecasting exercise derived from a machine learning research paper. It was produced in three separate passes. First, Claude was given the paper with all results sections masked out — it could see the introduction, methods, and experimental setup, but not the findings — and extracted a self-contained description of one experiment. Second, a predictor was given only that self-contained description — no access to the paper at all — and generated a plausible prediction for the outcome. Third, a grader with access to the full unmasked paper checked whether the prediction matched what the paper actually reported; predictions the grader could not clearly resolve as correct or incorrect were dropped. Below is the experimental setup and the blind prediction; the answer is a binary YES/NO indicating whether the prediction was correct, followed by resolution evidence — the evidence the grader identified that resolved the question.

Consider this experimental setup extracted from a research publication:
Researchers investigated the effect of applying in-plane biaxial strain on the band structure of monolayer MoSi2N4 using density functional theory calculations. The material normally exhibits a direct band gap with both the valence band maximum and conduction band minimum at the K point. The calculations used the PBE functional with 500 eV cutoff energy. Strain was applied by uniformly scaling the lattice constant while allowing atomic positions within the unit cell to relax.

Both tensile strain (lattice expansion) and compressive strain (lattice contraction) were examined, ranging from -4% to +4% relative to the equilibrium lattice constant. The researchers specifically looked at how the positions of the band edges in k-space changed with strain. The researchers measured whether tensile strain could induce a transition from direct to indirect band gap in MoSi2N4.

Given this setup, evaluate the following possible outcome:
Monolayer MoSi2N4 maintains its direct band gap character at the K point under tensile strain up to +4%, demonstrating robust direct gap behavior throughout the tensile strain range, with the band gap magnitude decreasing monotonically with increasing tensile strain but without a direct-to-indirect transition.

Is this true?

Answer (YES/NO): NO